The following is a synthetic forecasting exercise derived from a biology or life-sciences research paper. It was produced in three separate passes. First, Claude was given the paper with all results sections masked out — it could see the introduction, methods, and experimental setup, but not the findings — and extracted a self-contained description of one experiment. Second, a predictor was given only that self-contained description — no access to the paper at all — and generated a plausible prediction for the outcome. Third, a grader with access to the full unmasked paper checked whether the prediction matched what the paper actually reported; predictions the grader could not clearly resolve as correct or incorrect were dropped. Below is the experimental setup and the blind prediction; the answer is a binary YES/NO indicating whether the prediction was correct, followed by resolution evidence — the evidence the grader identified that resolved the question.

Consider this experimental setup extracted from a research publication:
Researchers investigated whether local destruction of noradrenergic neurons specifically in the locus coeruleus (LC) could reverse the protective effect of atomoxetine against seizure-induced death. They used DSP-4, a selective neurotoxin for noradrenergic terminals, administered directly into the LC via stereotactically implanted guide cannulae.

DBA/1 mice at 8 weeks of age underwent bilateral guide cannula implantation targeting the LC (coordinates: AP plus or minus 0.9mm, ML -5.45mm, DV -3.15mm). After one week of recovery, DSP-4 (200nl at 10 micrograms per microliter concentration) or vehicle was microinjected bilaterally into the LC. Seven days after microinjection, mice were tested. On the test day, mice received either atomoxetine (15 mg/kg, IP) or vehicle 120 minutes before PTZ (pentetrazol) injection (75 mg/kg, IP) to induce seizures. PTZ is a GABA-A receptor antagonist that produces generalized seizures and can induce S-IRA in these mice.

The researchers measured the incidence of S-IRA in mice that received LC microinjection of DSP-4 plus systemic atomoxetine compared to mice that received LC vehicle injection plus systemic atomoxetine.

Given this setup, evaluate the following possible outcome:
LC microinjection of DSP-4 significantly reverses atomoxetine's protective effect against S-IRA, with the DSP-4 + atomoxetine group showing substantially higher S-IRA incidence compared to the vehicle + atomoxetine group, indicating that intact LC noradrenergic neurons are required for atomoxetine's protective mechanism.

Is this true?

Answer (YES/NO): YES